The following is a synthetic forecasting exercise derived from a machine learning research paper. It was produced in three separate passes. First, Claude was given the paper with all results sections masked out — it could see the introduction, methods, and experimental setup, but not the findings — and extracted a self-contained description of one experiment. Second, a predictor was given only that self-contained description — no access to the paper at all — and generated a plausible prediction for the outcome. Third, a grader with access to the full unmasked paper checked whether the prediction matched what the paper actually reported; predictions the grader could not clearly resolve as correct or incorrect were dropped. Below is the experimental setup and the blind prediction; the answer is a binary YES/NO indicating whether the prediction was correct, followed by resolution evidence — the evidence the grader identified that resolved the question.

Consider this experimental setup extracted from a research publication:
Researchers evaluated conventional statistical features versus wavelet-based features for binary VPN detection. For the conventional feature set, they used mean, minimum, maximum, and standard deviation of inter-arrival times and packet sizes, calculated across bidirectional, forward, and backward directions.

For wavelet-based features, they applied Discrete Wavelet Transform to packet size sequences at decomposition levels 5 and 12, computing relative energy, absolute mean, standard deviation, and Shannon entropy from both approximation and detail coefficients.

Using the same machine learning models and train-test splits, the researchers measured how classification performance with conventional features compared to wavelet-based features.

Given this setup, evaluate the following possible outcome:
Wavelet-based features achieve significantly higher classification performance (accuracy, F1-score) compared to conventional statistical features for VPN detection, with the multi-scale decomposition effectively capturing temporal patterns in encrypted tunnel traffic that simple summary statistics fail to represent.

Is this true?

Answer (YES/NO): NO